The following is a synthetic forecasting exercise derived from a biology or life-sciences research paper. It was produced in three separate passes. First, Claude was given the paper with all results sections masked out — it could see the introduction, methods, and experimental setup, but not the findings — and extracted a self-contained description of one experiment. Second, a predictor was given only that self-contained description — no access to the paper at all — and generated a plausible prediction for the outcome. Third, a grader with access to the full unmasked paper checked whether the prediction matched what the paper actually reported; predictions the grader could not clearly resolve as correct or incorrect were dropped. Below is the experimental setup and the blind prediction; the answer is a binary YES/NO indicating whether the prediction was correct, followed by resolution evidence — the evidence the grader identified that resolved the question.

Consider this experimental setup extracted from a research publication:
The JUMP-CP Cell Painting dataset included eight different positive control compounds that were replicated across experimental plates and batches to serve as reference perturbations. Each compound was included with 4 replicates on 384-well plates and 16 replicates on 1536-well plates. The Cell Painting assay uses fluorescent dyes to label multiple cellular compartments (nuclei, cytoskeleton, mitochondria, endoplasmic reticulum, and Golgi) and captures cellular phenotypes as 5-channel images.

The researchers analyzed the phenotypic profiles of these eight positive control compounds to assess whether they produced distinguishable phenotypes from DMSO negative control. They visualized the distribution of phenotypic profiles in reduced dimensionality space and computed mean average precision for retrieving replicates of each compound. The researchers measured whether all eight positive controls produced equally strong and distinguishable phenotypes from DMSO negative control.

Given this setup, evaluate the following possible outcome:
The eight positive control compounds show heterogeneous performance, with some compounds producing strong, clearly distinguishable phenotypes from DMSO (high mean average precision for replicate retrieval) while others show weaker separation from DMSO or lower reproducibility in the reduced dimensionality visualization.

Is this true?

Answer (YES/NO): YES